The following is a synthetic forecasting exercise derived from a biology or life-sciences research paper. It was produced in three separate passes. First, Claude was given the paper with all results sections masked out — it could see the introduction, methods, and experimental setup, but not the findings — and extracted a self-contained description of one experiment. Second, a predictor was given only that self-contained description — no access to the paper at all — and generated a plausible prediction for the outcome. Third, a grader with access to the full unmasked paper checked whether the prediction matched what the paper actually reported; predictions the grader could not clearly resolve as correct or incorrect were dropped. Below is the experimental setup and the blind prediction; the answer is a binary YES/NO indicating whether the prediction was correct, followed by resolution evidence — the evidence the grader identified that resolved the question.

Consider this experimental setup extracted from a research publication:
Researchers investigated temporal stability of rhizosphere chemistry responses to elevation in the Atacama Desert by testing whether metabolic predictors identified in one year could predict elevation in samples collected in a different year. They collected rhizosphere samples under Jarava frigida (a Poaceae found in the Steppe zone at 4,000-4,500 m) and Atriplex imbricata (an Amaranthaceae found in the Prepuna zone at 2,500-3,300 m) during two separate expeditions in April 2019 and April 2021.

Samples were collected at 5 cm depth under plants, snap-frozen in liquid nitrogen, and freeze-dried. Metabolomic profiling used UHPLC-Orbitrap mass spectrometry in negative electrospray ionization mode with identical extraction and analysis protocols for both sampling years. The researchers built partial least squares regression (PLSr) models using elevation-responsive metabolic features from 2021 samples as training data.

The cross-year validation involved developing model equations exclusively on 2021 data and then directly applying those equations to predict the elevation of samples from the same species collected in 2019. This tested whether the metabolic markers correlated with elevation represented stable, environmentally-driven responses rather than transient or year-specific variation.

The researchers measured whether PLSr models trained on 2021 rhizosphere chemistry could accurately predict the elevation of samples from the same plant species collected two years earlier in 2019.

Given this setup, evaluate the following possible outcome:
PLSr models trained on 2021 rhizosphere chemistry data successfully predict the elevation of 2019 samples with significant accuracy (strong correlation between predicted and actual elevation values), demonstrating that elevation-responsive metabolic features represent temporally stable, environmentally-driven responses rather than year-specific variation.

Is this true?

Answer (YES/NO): YES